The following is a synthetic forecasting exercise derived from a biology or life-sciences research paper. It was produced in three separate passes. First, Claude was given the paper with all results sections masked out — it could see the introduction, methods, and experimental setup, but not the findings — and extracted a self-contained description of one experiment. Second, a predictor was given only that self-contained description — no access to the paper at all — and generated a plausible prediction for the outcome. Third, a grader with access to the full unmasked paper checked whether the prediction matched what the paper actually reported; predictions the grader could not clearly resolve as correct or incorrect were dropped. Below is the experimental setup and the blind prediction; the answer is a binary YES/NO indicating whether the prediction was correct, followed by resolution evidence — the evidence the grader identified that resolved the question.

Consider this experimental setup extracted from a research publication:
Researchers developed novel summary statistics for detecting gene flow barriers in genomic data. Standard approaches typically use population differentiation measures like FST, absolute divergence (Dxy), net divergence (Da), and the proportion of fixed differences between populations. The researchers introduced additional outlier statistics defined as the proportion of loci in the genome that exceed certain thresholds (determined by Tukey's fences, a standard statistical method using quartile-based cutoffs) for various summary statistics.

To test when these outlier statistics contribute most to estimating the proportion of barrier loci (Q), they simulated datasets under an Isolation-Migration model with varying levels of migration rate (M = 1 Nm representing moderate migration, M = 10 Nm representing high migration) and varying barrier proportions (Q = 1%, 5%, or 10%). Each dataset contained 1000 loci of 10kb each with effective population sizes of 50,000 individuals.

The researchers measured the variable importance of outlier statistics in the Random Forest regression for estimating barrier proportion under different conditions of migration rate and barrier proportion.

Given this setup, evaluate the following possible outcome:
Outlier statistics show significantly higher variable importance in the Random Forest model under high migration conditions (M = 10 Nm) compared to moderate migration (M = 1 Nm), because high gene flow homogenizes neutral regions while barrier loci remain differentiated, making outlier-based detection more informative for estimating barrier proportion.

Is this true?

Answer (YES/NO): NO